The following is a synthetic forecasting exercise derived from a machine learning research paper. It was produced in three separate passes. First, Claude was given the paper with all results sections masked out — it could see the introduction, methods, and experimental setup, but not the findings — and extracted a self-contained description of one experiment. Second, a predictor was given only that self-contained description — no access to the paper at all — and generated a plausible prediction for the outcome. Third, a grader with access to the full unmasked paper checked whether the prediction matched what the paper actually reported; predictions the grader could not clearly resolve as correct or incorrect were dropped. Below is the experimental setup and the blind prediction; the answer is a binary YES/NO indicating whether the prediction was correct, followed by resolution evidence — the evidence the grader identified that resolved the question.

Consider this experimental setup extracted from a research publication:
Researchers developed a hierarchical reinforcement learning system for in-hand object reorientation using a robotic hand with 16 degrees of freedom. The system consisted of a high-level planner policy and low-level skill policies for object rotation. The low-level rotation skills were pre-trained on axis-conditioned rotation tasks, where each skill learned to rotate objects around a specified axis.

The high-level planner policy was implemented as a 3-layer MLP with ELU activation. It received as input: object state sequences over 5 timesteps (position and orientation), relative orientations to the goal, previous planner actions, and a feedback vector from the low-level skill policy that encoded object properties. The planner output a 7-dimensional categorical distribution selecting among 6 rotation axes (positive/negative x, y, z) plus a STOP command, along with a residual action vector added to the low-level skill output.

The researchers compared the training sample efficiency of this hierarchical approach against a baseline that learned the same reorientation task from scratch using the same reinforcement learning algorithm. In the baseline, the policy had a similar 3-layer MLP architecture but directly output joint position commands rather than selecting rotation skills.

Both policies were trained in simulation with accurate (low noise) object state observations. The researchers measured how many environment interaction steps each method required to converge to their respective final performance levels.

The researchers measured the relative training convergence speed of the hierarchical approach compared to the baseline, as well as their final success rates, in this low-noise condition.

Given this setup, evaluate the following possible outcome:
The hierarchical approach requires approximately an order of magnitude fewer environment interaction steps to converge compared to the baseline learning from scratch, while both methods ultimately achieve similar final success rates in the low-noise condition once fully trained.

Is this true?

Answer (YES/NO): YES